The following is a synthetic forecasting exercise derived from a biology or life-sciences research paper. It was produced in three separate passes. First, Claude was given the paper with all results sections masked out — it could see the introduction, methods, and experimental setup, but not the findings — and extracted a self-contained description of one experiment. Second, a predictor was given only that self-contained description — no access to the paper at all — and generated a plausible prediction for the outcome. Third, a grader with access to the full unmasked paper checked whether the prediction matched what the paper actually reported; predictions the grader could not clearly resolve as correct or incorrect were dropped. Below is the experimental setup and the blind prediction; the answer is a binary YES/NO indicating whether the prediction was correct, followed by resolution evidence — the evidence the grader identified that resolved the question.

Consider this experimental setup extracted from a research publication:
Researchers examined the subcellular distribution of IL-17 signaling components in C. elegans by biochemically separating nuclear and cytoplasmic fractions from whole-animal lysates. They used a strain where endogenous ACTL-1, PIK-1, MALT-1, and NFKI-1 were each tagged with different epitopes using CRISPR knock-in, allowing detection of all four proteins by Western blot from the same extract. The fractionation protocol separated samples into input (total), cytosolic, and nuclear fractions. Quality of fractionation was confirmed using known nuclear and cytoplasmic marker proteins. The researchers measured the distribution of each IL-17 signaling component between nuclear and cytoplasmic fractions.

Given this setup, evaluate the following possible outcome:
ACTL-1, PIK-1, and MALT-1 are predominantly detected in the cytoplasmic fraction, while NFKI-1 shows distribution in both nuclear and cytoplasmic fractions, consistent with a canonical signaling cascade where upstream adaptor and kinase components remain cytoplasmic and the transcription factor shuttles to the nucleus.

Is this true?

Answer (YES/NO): NO